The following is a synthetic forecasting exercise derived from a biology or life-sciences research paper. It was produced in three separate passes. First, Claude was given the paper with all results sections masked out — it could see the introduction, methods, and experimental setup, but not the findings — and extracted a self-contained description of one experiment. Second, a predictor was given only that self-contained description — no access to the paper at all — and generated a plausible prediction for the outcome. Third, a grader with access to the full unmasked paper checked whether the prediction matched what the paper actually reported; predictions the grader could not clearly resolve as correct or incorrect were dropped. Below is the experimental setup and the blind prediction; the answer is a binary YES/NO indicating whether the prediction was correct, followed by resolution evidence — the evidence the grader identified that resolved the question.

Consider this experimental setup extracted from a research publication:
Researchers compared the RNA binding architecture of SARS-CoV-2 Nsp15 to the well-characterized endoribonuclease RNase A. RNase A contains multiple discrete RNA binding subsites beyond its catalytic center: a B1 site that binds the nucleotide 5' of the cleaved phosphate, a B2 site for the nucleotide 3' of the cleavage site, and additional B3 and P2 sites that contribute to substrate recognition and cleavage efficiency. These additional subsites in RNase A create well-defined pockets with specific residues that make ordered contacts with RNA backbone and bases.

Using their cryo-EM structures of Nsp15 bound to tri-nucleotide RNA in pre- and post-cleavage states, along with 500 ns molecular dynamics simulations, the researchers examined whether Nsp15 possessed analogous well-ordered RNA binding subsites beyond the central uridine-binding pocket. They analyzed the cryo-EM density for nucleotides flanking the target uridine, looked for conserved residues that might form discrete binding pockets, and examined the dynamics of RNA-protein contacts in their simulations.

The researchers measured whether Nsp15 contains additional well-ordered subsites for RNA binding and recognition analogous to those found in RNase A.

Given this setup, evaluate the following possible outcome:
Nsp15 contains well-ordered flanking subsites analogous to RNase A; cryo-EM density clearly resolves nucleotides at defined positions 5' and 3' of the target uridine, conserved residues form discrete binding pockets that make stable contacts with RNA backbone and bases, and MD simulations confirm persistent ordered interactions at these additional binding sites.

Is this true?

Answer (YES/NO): NO